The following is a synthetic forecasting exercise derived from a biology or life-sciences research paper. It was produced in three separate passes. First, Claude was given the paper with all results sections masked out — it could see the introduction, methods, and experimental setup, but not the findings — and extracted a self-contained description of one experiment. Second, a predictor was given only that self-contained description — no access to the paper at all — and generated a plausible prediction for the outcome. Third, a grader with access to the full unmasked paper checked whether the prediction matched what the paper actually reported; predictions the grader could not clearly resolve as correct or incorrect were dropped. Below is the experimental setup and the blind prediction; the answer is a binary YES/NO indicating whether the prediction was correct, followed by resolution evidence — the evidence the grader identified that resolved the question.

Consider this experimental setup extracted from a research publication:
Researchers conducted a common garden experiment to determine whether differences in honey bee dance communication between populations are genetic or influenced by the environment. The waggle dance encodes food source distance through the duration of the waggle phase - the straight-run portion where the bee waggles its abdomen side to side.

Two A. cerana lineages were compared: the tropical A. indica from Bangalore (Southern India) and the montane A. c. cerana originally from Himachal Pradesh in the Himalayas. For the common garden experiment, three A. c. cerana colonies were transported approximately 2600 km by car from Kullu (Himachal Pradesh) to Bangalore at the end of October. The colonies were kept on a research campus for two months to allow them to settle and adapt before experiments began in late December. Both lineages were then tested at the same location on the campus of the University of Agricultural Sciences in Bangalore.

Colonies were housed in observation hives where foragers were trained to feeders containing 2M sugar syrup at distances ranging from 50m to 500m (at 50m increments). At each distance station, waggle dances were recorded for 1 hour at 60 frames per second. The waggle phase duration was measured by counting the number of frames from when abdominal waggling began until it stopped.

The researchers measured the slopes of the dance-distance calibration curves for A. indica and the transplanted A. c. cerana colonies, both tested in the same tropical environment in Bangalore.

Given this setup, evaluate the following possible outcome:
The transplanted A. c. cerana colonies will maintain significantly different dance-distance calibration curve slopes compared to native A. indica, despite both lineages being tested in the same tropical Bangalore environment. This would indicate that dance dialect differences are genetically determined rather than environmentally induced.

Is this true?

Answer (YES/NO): YES